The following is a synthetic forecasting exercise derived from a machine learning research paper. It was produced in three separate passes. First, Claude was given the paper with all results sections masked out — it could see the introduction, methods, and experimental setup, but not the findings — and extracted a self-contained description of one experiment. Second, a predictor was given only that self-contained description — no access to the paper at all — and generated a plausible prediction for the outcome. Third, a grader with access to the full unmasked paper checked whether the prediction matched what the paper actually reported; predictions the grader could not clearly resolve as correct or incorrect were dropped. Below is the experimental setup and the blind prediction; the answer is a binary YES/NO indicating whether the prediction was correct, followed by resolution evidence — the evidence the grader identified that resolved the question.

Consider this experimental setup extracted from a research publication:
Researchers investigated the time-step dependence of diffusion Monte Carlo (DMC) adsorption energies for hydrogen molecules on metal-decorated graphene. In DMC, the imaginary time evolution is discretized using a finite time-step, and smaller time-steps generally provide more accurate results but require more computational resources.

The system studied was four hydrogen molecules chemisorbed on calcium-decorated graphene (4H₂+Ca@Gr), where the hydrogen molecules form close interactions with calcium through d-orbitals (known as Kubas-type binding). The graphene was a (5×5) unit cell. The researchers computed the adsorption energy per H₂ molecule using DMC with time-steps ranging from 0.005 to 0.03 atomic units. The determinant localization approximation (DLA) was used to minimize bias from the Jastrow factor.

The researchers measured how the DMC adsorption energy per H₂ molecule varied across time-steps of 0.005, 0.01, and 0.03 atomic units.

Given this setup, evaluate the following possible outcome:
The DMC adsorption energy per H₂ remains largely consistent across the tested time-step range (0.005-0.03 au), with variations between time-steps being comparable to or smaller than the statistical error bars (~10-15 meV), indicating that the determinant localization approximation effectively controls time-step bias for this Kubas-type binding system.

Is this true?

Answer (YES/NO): NO